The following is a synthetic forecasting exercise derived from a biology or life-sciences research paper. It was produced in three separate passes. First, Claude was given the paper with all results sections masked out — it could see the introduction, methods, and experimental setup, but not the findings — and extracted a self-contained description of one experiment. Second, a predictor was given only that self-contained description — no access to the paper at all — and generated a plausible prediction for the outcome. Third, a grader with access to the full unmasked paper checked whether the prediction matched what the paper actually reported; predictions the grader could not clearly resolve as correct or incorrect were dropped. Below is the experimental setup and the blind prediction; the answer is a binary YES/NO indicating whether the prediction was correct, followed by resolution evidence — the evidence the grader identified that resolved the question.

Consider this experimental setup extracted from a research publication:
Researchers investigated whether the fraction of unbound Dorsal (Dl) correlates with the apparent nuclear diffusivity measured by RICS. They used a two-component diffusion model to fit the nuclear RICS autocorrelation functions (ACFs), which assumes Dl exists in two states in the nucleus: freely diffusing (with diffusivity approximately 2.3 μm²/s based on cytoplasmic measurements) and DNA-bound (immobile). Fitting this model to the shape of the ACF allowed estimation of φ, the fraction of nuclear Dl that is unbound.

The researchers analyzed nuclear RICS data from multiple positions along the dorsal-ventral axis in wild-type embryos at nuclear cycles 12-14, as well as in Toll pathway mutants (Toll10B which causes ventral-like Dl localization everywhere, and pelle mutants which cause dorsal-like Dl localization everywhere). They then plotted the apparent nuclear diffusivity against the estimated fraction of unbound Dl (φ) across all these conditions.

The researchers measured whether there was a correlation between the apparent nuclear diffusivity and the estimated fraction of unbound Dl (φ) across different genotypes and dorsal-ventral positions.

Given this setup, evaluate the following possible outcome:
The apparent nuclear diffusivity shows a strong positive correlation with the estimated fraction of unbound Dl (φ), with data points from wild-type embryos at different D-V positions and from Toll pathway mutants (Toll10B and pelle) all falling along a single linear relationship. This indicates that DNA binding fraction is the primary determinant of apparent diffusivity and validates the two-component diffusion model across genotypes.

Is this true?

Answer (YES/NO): NO